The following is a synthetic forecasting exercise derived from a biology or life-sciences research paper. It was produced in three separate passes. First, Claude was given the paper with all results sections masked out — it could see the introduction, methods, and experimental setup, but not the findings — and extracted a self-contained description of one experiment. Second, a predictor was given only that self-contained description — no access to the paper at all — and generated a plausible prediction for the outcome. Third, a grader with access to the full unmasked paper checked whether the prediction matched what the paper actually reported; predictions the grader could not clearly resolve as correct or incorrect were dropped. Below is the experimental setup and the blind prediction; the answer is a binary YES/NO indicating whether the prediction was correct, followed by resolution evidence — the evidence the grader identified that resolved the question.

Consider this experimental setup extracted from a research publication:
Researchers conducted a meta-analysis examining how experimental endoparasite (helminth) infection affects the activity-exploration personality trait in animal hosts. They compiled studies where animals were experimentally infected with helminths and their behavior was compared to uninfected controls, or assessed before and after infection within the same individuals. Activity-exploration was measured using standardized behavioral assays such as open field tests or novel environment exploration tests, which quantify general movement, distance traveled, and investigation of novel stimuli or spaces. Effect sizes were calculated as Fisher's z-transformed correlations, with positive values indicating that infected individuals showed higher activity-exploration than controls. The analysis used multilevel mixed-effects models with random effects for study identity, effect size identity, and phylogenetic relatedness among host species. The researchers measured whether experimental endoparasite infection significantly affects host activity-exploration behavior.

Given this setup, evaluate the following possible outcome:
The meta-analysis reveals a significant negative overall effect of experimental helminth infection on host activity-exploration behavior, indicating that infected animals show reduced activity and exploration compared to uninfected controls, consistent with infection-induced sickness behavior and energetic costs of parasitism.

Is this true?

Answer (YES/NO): YES